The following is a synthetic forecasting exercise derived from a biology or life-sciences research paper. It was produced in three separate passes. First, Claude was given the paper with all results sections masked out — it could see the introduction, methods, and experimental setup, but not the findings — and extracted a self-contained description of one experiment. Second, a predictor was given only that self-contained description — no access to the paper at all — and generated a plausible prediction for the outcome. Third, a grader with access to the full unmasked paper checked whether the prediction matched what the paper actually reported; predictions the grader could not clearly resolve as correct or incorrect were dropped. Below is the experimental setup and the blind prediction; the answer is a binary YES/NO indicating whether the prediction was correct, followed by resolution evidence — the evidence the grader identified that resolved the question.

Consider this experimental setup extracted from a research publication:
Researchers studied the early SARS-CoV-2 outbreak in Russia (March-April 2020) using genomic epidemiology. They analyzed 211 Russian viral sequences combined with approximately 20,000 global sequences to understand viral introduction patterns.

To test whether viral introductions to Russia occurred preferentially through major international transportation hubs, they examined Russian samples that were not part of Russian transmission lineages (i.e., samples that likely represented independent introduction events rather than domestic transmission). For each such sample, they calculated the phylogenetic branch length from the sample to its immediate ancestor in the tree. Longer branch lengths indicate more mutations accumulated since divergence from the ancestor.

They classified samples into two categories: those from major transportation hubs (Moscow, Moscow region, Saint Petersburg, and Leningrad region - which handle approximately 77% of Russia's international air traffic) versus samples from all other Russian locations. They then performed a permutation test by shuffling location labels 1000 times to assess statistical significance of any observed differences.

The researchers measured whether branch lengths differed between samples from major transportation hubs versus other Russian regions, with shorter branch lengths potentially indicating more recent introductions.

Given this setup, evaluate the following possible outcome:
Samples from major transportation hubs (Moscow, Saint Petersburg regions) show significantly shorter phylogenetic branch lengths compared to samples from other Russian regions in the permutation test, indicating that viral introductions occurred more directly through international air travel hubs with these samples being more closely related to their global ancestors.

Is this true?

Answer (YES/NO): NO